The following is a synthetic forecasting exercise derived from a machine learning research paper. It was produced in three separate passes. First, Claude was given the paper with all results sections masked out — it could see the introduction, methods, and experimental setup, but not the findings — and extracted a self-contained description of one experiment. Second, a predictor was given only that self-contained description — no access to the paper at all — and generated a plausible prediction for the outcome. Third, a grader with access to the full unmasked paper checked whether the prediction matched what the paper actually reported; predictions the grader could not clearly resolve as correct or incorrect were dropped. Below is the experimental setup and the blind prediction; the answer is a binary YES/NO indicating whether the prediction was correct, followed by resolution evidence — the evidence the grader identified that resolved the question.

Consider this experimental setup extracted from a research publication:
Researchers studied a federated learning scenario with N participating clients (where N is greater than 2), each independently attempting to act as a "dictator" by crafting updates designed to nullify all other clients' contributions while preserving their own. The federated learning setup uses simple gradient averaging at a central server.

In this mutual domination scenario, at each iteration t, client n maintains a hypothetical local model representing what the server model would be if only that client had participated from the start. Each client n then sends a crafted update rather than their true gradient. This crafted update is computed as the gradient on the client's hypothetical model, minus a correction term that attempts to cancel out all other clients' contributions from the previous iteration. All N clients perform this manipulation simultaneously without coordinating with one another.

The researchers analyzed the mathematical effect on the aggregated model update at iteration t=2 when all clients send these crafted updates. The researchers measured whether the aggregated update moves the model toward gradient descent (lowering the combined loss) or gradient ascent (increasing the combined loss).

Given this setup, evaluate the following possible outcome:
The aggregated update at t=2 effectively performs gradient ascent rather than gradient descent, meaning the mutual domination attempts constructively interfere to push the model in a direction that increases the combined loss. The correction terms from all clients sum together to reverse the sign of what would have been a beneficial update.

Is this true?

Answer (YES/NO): YES